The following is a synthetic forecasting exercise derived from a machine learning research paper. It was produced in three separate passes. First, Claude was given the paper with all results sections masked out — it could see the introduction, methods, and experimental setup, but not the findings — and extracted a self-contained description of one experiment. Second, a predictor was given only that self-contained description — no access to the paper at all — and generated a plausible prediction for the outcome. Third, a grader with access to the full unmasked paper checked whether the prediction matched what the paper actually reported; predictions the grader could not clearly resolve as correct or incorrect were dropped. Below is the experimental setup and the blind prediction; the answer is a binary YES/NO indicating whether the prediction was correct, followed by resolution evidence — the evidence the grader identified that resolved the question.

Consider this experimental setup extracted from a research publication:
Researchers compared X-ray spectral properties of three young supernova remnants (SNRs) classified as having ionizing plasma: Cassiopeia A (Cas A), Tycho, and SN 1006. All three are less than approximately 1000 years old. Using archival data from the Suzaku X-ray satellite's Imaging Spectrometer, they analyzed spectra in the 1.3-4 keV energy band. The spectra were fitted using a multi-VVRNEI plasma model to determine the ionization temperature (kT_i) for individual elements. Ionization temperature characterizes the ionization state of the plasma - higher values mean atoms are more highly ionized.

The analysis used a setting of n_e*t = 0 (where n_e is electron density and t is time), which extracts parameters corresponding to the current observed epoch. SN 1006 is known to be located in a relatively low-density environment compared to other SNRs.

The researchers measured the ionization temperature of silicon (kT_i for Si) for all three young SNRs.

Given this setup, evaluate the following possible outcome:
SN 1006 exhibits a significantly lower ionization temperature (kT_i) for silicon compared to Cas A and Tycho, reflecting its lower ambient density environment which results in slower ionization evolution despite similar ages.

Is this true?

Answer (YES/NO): YES